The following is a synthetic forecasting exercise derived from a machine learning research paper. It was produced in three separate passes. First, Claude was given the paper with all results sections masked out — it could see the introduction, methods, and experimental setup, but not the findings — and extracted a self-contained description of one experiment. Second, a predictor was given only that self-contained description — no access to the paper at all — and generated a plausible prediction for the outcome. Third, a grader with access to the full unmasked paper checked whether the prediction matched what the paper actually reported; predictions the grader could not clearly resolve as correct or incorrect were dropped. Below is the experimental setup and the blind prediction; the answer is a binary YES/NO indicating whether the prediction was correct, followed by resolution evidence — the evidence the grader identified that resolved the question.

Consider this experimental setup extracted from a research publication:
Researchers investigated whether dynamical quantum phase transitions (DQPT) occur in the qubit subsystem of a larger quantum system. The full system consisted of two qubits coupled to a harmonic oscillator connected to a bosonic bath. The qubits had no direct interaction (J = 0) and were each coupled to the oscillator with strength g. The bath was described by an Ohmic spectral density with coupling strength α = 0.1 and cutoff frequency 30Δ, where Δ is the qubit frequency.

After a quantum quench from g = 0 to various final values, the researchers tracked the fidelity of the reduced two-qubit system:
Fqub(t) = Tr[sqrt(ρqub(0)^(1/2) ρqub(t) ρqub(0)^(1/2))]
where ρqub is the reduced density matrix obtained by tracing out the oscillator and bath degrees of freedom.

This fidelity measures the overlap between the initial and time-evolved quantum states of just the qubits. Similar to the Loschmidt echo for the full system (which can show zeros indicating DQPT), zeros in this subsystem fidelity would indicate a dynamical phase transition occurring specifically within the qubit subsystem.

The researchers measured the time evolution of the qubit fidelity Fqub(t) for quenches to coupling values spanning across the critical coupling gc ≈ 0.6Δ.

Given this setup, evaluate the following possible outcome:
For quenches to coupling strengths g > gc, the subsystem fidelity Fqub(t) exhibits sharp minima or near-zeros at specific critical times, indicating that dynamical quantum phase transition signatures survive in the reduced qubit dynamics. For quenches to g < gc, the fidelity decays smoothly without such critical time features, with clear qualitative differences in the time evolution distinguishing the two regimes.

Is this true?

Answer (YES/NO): NO